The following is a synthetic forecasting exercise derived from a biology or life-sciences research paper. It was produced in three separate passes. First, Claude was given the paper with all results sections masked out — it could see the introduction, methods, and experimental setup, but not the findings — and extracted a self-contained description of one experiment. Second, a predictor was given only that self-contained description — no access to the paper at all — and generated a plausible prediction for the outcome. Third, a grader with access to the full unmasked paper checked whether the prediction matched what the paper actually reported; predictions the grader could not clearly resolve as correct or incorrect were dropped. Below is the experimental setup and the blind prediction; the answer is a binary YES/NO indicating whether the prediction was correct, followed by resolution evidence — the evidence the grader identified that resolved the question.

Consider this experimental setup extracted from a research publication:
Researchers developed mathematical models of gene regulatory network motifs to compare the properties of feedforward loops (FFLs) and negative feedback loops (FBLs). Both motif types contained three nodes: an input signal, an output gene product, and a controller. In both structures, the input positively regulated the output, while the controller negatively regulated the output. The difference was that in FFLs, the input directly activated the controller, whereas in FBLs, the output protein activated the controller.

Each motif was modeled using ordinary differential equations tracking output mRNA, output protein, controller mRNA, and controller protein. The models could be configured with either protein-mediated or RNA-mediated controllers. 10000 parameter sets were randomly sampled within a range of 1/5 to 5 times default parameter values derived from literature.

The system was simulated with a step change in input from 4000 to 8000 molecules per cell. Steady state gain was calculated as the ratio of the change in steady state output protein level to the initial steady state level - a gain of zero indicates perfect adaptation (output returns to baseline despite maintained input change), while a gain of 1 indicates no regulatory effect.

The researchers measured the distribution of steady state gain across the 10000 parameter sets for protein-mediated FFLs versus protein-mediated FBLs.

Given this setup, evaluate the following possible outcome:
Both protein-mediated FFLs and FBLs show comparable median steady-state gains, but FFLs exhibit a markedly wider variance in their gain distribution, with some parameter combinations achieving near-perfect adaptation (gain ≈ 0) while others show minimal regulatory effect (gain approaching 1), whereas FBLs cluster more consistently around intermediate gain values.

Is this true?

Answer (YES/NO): NO